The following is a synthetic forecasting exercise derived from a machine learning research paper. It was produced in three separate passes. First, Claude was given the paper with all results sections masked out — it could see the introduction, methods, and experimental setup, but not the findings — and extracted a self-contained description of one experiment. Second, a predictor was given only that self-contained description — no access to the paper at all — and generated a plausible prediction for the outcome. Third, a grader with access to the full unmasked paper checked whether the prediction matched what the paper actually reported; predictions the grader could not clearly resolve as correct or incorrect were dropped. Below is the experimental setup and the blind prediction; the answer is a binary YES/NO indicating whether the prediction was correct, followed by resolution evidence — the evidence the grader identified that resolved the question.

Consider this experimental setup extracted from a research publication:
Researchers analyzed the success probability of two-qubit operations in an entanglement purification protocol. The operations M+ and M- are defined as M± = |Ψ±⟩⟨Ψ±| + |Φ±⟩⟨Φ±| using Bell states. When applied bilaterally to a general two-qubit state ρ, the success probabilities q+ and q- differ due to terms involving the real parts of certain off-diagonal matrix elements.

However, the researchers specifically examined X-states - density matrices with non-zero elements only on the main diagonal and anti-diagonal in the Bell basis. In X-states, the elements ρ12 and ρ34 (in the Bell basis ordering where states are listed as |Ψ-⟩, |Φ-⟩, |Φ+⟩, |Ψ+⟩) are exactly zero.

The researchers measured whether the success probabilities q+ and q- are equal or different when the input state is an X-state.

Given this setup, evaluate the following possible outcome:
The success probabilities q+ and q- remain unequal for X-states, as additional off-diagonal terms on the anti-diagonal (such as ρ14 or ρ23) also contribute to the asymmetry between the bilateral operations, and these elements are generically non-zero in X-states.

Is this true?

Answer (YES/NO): NO